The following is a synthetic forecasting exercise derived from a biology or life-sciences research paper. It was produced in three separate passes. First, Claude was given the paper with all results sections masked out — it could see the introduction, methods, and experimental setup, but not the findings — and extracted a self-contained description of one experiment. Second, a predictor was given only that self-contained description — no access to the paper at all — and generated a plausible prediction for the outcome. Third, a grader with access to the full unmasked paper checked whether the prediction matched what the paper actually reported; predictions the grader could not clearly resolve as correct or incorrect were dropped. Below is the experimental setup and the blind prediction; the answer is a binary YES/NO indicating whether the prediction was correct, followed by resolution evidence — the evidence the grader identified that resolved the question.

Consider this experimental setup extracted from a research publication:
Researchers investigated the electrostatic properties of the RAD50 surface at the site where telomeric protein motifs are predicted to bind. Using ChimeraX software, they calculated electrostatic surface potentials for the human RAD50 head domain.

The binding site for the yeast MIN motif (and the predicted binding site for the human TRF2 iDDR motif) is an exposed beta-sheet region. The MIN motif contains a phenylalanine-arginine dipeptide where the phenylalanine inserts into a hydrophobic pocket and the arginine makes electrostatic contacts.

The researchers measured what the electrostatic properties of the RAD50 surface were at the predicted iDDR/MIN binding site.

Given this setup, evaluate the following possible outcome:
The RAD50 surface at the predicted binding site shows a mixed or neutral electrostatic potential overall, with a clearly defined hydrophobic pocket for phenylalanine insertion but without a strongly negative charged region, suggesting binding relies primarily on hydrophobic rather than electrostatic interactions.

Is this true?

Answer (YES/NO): NO